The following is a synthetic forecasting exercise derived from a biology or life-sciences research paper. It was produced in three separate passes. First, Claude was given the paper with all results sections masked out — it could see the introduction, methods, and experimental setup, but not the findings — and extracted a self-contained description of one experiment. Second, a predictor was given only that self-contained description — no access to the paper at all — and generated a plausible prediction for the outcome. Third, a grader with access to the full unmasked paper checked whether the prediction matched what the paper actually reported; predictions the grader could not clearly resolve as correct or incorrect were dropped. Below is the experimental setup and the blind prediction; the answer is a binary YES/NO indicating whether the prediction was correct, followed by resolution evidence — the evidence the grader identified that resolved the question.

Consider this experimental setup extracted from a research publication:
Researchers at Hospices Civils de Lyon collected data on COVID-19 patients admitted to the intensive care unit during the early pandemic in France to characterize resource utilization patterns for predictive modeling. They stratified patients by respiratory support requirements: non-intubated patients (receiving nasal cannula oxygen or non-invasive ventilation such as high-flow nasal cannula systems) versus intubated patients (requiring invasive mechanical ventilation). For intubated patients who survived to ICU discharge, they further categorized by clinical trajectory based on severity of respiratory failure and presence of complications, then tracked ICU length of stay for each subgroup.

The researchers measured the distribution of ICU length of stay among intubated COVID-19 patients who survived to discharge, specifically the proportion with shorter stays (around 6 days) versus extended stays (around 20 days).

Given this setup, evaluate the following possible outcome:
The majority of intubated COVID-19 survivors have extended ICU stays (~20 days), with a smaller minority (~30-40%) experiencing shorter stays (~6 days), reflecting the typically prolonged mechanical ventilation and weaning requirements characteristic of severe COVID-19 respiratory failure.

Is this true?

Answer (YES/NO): NO